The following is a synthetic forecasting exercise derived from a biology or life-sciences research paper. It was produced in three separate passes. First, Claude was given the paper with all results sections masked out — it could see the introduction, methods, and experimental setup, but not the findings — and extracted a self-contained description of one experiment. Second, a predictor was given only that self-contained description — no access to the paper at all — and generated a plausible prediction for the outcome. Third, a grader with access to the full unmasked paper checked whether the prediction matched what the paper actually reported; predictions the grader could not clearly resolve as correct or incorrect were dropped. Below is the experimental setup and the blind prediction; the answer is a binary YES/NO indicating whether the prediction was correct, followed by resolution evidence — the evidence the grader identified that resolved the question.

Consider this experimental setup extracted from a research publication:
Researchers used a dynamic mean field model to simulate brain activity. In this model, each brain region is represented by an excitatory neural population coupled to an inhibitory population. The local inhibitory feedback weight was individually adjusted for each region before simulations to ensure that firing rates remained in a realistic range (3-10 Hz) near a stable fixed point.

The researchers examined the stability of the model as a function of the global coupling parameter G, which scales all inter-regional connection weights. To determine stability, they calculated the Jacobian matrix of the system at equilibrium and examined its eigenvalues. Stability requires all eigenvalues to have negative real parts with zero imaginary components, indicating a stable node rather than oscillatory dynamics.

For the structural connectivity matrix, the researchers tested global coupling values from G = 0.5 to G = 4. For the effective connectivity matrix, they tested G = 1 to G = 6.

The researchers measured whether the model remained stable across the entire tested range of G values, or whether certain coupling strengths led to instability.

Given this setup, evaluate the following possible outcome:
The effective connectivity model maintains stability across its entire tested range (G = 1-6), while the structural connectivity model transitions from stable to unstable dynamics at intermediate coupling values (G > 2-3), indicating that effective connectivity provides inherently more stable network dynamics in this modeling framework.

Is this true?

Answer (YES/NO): NO